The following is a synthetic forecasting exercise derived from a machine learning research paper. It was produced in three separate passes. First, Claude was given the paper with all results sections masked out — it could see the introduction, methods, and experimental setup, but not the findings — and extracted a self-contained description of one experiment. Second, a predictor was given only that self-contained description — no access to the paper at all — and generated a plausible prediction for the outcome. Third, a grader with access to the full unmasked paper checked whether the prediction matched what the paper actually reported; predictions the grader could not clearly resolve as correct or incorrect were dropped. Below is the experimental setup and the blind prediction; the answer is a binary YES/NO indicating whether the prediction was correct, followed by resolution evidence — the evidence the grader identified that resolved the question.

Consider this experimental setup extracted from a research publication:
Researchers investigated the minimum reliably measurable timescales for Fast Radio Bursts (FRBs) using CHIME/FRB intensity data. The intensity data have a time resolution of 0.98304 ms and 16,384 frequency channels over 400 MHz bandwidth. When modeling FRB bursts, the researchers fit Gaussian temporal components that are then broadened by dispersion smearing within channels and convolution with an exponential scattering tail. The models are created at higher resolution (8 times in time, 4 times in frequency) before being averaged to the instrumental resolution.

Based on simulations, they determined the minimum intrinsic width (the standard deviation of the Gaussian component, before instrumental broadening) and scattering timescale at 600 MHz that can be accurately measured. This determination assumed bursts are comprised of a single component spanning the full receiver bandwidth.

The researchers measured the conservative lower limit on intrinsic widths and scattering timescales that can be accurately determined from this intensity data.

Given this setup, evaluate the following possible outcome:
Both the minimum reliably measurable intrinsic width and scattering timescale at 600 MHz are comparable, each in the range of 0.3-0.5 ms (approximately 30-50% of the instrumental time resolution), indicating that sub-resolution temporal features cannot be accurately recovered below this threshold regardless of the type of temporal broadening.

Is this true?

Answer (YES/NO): NO